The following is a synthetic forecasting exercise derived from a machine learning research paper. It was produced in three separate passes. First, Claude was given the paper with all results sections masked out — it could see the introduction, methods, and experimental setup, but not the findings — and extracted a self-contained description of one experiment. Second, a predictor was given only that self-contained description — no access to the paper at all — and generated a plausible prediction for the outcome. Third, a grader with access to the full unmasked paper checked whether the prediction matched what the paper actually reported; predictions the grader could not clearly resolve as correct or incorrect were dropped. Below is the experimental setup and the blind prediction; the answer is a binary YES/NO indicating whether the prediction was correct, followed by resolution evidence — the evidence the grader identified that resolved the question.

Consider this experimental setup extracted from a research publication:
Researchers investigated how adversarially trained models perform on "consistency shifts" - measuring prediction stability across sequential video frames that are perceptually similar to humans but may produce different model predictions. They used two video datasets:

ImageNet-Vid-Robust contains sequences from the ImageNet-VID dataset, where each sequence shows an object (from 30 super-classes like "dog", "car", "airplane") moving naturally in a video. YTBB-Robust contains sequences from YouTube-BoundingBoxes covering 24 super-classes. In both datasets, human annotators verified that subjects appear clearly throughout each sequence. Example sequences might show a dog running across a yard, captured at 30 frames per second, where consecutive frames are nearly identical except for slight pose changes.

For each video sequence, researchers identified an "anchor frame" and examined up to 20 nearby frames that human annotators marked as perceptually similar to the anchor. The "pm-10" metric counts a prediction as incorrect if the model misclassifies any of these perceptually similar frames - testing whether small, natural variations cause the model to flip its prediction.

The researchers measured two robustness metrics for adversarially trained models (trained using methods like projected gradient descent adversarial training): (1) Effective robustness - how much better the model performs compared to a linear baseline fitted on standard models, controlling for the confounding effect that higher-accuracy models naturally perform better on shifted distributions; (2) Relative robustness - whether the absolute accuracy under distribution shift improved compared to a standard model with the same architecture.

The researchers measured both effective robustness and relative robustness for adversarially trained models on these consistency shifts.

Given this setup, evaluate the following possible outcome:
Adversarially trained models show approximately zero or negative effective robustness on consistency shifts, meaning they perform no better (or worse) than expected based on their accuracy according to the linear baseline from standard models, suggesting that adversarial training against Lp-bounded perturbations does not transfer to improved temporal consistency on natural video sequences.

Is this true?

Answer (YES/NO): NO